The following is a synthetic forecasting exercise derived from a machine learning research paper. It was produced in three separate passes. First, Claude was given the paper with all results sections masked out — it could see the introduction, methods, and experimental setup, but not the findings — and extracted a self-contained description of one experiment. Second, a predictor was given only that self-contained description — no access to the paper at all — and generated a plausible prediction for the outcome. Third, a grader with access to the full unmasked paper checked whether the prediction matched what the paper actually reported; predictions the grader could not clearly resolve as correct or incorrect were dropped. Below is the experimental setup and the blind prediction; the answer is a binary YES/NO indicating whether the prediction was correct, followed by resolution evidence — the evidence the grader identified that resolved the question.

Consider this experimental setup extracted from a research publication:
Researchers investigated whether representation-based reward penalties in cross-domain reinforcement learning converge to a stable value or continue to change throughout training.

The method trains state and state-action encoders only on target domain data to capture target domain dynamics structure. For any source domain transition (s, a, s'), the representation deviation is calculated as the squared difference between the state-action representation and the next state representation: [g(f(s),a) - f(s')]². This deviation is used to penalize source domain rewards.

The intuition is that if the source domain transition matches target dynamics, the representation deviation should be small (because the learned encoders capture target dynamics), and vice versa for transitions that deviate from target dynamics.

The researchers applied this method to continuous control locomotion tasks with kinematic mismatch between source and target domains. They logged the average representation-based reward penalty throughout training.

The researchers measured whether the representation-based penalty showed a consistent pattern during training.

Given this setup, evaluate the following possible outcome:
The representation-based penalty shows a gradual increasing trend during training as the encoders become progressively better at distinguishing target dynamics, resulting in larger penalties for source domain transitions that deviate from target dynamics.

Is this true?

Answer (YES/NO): NO